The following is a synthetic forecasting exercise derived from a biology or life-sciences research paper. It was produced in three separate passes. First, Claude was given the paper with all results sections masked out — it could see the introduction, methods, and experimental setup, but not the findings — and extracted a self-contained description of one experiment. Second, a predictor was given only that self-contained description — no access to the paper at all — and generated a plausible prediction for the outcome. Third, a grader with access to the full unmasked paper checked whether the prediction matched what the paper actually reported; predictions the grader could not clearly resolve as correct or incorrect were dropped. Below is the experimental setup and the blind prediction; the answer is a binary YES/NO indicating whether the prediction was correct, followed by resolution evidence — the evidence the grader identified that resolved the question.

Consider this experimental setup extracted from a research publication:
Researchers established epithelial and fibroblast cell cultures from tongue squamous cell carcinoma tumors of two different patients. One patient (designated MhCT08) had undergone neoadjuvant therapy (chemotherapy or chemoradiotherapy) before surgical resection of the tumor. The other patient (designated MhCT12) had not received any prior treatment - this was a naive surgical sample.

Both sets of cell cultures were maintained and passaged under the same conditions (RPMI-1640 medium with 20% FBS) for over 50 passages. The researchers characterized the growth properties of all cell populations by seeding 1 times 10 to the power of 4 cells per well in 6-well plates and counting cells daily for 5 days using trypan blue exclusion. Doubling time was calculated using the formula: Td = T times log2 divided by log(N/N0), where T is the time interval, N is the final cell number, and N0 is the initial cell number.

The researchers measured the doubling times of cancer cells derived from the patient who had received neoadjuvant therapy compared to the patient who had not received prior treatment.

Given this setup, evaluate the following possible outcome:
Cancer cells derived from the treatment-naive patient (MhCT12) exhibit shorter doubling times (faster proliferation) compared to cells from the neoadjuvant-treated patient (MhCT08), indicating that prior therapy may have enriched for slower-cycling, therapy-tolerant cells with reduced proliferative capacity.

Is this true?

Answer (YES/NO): NO